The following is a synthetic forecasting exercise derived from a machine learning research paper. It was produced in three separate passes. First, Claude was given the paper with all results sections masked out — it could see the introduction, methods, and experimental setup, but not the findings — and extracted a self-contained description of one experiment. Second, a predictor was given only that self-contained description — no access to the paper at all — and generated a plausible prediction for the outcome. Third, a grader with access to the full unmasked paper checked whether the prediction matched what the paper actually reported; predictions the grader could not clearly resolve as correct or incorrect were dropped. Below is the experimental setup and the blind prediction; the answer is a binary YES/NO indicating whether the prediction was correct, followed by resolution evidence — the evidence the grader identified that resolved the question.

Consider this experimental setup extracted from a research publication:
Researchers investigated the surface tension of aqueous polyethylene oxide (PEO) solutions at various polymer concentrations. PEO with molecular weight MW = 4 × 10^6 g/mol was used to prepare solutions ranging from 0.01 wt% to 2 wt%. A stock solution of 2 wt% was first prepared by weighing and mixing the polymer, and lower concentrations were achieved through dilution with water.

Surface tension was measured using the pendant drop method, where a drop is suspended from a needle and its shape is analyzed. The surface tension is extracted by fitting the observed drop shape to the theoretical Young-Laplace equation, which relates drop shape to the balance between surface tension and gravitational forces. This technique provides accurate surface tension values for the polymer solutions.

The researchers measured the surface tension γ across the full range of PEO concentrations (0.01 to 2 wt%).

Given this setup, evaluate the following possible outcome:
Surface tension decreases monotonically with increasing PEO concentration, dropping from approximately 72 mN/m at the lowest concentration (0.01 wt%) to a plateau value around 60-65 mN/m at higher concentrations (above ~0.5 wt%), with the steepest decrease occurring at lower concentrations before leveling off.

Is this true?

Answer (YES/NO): NO